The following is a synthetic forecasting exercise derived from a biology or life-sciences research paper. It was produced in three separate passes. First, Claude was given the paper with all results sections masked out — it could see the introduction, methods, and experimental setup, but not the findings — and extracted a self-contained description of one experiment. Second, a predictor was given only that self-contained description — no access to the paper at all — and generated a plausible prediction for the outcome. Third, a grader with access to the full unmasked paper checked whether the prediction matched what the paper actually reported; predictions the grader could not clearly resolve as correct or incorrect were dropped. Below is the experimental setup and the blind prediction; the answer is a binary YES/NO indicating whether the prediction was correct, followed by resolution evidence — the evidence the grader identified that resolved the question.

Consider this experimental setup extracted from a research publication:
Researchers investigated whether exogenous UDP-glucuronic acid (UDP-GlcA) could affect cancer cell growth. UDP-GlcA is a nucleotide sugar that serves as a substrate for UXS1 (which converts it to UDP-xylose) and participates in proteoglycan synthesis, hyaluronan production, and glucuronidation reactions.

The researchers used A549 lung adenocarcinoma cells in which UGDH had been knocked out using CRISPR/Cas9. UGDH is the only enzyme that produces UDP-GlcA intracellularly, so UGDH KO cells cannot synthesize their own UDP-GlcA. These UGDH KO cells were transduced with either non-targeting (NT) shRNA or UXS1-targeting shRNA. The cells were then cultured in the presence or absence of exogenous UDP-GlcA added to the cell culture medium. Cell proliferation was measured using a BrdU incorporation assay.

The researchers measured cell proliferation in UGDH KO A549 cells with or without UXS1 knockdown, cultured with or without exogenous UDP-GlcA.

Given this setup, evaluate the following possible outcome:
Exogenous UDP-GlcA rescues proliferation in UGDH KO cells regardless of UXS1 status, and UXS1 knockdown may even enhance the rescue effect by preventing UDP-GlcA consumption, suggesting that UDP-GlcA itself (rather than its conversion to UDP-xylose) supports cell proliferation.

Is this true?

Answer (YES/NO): NO